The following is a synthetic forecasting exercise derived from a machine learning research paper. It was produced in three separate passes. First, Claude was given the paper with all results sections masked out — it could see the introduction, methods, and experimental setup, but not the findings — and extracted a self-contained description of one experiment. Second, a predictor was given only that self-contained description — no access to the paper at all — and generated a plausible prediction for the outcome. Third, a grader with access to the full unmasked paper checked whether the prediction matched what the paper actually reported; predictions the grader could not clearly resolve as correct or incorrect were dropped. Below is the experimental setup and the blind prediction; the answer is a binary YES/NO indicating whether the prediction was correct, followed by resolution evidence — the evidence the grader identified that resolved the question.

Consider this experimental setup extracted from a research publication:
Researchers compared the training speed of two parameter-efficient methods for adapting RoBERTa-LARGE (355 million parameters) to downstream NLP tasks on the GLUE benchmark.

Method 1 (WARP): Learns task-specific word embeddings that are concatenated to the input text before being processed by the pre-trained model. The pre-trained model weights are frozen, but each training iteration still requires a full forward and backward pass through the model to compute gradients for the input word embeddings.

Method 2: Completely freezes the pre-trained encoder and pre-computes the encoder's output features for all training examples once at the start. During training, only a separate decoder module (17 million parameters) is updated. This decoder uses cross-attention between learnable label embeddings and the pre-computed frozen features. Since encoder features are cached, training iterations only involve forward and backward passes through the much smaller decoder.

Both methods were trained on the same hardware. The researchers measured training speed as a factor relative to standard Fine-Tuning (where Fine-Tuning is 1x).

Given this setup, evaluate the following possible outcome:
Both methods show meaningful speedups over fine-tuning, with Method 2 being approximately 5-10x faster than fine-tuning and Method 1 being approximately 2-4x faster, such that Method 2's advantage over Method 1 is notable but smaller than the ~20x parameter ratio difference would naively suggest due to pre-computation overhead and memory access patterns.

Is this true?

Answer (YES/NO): NO